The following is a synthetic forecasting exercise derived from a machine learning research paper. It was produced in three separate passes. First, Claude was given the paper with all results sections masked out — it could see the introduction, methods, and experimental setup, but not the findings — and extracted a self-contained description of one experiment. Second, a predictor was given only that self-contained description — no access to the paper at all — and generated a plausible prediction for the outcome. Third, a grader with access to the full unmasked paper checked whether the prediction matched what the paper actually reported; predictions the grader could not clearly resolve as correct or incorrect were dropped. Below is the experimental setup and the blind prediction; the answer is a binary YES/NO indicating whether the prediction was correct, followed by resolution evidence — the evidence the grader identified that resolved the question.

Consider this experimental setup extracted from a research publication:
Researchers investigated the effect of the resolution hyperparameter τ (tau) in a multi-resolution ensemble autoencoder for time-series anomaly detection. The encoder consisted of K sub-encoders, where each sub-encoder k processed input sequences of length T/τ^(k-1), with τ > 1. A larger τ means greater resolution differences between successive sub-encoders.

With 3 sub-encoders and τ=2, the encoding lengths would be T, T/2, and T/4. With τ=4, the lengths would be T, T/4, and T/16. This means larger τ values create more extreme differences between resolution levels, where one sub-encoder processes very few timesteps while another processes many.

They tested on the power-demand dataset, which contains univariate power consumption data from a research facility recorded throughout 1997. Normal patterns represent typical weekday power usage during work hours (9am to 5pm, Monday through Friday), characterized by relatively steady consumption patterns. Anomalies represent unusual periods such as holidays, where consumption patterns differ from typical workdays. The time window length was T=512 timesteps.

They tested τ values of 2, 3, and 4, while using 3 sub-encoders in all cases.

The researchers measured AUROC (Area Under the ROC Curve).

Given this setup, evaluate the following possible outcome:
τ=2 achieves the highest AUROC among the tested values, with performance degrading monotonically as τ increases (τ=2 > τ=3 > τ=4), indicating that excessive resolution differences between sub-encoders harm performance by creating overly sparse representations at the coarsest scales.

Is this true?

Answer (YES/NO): NO